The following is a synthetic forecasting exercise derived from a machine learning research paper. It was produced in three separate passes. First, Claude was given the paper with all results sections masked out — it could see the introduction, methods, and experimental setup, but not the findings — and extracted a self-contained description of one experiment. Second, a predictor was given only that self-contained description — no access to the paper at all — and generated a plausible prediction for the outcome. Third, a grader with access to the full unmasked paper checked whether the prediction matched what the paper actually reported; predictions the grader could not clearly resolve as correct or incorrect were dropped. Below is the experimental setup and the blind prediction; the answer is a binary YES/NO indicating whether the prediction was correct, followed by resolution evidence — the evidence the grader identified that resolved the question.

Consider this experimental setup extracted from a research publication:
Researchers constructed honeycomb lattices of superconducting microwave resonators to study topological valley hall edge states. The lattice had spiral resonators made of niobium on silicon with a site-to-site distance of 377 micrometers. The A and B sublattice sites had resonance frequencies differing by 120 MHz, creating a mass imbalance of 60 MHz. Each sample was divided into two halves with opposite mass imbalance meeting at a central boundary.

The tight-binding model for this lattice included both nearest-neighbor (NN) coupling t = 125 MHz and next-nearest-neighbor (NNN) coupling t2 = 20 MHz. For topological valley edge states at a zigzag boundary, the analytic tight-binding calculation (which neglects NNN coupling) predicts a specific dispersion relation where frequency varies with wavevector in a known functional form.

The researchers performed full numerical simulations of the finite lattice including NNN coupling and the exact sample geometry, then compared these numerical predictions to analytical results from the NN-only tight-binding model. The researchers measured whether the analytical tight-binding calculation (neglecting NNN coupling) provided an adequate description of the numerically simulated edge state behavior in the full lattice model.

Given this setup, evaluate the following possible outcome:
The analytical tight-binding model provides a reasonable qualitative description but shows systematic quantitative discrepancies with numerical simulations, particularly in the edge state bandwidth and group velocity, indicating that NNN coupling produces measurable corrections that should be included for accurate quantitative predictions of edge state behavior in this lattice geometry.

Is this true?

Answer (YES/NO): NO